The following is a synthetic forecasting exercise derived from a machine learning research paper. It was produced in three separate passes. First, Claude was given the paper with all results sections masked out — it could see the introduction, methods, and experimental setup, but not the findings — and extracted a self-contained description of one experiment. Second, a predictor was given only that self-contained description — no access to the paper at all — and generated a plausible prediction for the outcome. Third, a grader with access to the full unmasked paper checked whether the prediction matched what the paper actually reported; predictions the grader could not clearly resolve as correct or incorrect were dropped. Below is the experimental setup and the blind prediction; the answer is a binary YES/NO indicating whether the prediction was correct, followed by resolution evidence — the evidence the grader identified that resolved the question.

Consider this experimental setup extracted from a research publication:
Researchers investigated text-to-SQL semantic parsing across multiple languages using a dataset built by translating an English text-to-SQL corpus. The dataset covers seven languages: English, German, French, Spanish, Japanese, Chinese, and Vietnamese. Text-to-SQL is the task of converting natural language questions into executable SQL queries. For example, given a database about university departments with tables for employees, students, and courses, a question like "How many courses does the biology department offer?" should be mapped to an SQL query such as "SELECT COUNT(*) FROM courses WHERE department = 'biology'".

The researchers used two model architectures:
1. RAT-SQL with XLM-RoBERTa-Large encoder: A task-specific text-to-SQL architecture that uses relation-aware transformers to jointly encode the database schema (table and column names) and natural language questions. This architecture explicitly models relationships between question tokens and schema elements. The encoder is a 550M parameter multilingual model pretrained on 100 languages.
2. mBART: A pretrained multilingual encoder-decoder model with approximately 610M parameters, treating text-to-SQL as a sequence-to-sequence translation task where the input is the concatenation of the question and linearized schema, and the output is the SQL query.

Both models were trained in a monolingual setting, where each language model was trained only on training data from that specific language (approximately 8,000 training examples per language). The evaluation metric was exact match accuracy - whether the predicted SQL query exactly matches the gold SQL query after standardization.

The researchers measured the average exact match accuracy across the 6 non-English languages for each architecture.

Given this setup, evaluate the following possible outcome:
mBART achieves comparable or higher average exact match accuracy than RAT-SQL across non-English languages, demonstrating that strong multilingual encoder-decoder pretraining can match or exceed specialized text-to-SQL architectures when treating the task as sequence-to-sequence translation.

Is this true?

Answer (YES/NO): NO